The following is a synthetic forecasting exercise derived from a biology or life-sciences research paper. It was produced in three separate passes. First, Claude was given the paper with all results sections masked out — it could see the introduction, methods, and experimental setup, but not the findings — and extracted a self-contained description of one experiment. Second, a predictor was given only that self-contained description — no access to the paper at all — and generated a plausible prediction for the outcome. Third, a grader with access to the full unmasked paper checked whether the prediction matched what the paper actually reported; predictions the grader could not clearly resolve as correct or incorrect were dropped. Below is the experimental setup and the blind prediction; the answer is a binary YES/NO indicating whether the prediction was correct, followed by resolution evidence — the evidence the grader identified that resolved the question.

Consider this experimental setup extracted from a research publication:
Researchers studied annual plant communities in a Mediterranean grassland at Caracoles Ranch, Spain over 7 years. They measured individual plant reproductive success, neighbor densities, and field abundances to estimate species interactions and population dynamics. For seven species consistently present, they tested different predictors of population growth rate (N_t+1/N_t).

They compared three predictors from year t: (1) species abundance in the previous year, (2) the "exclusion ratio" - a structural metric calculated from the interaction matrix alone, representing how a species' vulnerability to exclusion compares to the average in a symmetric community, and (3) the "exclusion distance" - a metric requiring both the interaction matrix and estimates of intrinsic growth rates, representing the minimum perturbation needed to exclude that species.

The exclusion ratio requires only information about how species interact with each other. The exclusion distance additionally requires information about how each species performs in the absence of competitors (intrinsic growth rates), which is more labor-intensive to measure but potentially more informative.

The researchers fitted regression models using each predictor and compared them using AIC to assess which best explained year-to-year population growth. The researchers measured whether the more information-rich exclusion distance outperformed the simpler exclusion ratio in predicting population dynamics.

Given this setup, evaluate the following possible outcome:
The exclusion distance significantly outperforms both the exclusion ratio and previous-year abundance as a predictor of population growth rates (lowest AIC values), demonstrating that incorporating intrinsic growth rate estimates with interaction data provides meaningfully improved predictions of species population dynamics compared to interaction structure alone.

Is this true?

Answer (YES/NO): NO